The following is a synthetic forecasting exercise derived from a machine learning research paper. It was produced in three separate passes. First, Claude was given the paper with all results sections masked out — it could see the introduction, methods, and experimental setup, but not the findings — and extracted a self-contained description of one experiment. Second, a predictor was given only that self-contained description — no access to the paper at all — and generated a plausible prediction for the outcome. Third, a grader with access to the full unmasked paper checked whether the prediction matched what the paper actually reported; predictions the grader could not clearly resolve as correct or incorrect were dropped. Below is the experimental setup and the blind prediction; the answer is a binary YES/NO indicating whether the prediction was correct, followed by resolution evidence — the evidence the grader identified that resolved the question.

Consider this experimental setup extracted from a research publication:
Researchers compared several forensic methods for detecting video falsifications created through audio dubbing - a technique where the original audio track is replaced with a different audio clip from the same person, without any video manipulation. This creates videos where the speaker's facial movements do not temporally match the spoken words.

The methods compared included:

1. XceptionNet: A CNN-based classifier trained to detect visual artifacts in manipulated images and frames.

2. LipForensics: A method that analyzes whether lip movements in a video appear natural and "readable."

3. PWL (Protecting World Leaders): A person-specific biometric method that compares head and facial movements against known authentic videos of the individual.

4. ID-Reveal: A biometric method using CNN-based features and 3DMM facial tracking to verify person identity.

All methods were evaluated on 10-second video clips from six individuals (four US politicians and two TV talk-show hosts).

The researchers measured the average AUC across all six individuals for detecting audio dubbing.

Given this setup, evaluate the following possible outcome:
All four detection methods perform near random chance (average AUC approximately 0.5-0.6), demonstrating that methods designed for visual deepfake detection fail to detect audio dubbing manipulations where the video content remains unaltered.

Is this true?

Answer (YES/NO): YES